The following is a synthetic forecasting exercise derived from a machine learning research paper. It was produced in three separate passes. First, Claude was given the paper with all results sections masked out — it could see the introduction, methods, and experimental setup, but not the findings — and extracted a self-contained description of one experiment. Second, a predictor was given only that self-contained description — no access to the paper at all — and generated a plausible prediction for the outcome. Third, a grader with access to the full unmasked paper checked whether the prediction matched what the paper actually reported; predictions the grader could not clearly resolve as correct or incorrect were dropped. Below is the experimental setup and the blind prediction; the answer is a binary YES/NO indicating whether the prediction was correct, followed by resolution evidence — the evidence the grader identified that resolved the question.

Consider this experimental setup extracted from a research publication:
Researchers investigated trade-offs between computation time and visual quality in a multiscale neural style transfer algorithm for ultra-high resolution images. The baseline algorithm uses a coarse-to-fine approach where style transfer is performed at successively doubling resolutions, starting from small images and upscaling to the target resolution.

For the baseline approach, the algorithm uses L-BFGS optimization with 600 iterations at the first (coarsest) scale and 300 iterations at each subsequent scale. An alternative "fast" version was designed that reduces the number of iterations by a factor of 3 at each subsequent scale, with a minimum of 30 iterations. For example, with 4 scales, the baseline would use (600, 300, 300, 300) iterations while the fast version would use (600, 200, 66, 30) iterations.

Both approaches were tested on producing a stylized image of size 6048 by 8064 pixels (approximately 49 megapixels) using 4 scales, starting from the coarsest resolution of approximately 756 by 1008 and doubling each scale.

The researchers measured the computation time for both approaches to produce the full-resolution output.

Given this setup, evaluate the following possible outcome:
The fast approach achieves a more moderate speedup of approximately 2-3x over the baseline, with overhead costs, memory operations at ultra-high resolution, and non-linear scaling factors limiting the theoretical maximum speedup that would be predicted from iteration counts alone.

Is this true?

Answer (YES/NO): NO